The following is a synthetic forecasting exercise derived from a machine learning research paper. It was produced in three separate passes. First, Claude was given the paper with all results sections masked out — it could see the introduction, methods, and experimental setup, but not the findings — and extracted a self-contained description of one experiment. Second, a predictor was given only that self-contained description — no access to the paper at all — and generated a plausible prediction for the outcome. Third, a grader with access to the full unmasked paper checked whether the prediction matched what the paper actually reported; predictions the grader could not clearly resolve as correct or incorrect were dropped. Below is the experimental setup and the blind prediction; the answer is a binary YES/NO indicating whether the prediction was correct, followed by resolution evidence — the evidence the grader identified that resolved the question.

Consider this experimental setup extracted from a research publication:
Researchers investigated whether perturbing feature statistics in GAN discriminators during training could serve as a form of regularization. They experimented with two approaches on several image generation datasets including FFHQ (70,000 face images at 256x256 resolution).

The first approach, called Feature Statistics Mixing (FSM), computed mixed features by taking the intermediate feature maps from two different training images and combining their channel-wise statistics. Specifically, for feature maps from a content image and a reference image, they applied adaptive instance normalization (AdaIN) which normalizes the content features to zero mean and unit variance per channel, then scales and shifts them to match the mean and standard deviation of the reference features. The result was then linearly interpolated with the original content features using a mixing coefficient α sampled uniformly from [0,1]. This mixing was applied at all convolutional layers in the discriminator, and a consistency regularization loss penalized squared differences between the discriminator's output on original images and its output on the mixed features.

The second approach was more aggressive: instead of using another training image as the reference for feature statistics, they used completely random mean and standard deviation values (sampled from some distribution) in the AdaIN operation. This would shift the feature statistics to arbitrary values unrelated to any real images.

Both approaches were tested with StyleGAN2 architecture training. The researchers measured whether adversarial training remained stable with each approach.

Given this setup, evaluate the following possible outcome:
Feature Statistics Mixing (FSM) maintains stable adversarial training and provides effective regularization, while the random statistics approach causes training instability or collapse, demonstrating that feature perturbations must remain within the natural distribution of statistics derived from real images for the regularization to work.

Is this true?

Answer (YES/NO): YES